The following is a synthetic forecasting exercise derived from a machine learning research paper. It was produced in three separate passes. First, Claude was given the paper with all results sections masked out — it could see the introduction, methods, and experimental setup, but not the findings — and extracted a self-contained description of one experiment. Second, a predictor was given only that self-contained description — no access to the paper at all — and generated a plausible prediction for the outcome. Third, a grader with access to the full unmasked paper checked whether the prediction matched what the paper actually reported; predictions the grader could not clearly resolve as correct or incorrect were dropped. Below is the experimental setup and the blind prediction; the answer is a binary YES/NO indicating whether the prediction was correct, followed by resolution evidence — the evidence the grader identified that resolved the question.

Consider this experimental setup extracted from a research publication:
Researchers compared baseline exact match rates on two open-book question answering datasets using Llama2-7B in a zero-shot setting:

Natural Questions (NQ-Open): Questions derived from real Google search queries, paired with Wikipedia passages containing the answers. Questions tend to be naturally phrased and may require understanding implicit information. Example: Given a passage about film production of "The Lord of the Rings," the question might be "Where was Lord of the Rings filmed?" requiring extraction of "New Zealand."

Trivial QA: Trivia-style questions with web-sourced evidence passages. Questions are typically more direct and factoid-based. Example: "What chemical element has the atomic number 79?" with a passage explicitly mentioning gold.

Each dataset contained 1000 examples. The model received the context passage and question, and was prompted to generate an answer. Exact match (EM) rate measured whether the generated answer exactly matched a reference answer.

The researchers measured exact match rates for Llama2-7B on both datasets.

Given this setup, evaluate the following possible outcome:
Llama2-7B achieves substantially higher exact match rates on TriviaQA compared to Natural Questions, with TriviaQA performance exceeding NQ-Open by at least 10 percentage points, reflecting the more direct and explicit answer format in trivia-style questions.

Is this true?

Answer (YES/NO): YES